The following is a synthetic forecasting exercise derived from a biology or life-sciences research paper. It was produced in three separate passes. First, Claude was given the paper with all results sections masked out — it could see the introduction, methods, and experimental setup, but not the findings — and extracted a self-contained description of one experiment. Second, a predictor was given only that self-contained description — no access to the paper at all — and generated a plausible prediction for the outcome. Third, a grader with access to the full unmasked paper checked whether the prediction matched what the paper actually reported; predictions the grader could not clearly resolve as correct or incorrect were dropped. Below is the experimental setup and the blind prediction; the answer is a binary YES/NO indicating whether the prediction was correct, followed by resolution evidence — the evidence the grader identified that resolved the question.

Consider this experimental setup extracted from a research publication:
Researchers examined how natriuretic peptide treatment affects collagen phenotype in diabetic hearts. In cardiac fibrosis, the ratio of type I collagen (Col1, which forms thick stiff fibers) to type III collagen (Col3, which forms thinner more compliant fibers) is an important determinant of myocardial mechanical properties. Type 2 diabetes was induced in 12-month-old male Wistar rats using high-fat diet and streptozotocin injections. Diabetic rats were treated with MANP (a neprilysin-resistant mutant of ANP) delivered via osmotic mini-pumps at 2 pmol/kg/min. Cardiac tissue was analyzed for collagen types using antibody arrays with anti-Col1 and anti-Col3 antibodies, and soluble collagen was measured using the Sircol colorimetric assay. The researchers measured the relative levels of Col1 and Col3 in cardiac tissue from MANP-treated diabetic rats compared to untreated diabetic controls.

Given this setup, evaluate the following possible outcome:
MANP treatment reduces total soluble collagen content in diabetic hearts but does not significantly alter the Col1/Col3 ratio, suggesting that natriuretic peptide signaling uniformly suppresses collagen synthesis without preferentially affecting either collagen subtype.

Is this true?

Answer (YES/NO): NO